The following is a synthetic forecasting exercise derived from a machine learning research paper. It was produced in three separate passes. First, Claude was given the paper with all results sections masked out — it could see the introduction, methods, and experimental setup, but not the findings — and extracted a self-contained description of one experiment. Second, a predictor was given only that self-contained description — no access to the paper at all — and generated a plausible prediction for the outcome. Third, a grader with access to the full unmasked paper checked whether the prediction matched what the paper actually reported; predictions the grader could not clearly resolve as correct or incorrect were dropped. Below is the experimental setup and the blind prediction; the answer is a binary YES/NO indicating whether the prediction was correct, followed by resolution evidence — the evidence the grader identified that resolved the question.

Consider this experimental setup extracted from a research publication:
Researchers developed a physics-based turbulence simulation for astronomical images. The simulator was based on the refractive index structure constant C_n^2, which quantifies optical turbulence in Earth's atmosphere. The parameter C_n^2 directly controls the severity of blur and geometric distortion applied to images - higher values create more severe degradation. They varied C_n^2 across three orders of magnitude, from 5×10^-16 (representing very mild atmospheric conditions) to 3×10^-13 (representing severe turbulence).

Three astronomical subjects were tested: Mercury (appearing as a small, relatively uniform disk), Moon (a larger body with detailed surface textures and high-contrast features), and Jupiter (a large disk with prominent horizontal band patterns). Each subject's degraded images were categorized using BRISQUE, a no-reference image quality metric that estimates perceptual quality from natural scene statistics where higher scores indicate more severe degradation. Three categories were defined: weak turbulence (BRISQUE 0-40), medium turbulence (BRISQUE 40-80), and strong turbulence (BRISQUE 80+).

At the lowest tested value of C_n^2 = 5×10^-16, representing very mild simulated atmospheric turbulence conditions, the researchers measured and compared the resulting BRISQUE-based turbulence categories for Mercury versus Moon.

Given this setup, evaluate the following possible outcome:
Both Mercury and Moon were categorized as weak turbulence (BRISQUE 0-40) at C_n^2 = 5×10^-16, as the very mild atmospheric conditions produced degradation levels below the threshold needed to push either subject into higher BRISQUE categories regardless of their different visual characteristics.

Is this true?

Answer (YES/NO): NO